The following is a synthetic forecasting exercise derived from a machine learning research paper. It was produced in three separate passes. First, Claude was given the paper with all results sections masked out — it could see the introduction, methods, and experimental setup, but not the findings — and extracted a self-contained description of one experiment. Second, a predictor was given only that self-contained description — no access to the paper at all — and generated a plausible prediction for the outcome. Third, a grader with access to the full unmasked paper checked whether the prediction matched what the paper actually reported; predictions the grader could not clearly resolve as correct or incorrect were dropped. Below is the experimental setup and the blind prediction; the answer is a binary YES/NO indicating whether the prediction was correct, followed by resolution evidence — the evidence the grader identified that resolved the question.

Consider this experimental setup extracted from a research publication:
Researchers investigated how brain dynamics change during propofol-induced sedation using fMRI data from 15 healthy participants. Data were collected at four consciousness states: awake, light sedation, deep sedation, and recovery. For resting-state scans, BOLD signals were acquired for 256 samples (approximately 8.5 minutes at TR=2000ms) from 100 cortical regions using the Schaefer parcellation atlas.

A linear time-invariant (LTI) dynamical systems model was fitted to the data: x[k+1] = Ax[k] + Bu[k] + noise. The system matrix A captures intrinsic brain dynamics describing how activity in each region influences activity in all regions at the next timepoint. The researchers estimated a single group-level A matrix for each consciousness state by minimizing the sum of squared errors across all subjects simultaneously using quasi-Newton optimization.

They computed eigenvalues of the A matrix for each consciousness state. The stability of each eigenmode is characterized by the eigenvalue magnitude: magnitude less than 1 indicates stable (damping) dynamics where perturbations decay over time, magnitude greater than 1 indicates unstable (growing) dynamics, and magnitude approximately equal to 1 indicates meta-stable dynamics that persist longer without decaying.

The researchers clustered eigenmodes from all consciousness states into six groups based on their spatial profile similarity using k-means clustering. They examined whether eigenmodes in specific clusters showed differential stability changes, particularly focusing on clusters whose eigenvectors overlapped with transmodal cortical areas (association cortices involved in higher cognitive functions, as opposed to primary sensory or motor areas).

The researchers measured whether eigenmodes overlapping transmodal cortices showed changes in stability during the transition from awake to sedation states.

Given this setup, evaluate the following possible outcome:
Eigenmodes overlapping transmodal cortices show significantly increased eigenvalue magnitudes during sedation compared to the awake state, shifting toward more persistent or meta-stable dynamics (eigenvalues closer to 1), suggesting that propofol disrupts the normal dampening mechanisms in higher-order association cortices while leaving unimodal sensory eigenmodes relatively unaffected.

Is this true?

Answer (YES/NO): NO